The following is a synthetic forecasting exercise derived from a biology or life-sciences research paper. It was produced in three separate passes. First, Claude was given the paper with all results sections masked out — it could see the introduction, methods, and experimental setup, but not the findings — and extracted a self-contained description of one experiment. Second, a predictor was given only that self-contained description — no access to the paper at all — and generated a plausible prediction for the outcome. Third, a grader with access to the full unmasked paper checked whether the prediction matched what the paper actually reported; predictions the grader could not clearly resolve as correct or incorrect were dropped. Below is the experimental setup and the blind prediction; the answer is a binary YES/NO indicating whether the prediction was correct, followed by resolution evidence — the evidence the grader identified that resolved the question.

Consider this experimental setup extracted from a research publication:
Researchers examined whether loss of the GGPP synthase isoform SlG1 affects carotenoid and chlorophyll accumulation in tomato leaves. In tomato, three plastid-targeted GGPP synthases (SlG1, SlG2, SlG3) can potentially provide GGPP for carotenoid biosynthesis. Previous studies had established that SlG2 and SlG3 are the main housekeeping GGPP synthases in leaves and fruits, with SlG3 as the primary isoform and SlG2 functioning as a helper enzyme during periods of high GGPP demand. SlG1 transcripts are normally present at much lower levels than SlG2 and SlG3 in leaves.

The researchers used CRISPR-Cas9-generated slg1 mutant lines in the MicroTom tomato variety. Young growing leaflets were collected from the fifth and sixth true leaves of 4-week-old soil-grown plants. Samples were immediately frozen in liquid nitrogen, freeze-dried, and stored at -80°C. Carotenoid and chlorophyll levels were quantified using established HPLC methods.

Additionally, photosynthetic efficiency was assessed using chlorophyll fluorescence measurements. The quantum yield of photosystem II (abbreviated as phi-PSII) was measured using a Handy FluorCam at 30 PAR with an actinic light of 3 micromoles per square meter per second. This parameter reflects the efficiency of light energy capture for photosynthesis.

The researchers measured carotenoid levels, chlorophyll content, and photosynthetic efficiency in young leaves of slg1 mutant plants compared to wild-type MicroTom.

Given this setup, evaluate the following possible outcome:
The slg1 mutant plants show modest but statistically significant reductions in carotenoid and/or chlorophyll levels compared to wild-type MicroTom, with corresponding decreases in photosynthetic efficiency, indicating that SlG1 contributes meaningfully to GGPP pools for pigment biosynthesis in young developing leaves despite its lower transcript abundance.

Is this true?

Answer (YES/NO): NO